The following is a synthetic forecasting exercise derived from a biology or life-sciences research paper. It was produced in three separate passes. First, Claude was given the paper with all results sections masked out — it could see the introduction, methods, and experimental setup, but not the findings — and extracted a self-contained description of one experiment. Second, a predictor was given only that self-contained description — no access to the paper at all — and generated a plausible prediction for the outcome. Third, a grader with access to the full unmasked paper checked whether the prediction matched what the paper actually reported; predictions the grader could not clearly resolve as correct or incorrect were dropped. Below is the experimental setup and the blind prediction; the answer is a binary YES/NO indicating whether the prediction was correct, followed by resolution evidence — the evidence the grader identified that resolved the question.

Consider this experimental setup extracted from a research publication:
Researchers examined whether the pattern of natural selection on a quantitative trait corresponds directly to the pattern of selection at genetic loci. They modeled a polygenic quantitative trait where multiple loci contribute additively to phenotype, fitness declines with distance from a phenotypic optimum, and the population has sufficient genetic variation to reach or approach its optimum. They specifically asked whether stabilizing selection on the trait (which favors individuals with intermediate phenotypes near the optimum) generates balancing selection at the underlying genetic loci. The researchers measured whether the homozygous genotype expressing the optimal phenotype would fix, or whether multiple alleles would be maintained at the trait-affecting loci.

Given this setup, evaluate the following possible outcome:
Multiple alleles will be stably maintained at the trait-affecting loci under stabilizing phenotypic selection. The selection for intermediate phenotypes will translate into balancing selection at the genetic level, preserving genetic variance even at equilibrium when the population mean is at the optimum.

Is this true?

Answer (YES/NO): NO